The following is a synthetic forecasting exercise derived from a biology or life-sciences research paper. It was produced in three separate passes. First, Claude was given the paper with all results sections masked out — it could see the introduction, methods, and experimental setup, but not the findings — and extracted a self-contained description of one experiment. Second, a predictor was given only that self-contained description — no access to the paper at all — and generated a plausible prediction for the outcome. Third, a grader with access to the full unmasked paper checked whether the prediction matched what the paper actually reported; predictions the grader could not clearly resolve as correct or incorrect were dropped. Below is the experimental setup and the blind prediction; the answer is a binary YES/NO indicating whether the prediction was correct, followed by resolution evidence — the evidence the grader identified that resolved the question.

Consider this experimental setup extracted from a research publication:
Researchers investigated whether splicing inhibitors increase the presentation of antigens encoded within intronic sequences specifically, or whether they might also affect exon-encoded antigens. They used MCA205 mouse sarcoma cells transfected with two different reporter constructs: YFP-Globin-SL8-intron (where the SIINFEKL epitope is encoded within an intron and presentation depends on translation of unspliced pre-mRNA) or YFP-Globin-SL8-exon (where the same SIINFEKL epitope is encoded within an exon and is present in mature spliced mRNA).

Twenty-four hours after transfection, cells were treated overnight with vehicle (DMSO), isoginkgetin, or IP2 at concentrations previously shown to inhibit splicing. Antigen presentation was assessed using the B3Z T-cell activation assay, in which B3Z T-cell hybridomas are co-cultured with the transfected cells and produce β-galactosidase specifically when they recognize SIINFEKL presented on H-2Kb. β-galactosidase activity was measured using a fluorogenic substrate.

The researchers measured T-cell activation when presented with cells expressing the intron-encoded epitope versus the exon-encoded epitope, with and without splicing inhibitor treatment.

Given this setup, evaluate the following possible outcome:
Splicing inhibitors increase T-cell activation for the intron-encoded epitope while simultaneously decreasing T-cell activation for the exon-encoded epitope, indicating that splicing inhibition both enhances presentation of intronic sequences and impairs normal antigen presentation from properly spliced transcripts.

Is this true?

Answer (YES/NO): NO